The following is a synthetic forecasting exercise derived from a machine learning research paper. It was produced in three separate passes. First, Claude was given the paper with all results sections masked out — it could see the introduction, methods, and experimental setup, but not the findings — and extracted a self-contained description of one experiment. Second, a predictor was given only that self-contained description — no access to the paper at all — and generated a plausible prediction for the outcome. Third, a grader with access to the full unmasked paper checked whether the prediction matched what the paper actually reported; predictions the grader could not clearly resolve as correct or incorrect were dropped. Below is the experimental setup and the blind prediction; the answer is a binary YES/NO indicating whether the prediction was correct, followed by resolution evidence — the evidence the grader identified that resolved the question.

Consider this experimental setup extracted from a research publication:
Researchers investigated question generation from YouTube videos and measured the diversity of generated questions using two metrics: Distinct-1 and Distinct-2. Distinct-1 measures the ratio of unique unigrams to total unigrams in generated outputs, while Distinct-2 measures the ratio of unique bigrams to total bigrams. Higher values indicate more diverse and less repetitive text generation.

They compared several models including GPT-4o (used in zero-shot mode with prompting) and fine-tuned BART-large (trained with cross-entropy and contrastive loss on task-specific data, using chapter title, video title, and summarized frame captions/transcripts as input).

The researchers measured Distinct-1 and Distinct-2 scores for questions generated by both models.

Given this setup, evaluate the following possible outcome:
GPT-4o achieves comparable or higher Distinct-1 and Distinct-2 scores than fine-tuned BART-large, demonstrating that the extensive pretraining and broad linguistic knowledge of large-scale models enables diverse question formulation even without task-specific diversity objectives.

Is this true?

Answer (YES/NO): NO